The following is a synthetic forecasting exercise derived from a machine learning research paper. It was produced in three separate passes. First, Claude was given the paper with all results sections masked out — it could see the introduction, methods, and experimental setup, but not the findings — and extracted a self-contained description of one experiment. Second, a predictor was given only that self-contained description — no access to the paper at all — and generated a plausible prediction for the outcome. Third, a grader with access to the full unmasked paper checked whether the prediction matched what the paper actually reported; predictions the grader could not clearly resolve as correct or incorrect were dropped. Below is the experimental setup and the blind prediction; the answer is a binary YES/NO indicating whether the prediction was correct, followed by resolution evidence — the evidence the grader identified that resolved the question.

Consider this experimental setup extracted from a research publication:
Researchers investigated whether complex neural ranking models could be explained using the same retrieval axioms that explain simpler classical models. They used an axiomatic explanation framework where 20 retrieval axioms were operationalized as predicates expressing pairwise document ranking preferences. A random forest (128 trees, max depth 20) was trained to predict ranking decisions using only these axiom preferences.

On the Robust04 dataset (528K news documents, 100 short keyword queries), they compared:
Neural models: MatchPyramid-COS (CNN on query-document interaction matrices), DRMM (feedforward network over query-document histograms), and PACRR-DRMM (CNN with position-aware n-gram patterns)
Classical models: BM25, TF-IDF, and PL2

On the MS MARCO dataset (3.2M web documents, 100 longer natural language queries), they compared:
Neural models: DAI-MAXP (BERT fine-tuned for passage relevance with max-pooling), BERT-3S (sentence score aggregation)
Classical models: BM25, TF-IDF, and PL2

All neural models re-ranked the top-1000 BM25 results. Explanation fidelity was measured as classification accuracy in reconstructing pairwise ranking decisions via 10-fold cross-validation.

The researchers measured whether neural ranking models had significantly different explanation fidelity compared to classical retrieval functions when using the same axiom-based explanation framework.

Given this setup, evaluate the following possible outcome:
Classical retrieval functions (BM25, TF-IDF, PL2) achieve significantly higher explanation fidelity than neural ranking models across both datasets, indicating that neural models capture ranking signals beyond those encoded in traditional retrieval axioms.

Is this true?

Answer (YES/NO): NO